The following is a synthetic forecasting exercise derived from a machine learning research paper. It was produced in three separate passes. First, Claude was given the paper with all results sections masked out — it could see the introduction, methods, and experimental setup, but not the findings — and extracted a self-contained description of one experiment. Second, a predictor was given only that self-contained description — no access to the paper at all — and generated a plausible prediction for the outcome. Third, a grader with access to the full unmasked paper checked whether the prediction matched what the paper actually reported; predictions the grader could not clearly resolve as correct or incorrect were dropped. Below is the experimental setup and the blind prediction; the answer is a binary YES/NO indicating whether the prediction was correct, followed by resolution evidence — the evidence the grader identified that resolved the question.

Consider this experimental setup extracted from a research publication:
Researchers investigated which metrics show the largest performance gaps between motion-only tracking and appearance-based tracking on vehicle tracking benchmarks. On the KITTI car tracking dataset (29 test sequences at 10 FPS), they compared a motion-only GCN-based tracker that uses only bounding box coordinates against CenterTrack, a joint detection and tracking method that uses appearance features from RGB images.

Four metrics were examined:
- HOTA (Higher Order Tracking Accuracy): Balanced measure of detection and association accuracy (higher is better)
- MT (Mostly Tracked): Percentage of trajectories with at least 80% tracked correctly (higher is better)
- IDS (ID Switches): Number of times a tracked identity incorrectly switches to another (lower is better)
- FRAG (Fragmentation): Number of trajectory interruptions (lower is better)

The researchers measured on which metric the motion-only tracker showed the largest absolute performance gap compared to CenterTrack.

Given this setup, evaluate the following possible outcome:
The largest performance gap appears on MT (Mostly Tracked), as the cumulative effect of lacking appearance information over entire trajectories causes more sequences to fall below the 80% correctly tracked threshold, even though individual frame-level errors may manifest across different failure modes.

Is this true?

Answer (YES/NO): NO